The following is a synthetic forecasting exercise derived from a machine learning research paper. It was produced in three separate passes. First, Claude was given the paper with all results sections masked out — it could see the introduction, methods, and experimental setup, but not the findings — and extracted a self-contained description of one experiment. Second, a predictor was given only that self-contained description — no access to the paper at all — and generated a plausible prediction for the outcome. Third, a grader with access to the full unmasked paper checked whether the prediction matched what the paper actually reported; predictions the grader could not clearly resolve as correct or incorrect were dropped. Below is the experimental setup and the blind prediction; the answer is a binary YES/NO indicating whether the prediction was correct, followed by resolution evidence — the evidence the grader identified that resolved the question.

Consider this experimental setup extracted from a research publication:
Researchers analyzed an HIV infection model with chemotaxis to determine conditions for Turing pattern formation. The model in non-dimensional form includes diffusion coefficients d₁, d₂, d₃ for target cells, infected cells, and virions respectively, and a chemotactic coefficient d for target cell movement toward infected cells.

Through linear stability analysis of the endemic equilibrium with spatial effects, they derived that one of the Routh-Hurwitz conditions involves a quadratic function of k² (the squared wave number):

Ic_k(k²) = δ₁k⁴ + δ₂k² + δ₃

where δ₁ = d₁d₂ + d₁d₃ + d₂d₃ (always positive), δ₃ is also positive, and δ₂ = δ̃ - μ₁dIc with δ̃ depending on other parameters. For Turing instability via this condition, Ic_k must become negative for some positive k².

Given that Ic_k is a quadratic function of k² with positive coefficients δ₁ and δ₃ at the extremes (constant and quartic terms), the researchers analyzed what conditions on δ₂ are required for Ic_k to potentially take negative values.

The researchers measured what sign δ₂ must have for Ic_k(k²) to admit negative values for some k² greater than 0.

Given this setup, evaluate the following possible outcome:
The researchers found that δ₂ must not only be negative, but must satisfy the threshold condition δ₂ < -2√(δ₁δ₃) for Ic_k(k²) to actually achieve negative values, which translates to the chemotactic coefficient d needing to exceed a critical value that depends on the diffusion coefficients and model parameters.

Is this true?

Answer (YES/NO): YES